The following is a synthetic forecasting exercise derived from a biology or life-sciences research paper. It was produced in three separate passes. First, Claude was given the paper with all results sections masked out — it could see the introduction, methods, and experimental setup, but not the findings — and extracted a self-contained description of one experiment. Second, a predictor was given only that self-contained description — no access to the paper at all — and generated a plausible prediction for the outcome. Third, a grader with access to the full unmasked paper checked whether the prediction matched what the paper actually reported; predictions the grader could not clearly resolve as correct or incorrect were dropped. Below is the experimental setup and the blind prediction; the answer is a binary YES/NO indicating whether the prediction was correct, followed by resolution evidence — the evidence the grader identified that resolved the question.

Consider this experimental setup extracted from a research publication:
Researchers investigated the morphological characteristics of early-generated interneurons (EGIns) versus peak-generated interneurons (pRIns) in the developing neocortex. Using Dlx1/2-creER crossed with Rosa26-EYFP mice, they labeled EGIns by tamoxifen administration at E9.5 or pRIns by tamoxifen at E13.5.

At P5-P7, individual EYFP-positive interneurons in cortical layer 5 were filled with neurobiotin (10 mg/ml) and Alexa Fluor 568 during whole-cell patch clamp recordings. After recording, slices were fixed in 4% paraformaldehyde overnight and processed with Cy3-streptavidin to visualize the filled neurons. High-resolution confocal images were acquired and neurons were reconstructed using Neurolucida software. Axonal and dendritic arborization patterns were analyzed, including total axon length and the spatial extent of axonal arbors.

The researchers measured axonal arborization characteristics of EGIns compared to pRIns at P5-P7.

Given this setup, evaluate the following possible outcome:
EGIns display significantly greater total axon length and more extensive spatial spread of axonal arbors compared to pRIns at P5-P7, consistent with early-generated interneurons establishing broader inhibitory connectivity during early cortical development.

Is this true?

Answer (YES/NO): YES